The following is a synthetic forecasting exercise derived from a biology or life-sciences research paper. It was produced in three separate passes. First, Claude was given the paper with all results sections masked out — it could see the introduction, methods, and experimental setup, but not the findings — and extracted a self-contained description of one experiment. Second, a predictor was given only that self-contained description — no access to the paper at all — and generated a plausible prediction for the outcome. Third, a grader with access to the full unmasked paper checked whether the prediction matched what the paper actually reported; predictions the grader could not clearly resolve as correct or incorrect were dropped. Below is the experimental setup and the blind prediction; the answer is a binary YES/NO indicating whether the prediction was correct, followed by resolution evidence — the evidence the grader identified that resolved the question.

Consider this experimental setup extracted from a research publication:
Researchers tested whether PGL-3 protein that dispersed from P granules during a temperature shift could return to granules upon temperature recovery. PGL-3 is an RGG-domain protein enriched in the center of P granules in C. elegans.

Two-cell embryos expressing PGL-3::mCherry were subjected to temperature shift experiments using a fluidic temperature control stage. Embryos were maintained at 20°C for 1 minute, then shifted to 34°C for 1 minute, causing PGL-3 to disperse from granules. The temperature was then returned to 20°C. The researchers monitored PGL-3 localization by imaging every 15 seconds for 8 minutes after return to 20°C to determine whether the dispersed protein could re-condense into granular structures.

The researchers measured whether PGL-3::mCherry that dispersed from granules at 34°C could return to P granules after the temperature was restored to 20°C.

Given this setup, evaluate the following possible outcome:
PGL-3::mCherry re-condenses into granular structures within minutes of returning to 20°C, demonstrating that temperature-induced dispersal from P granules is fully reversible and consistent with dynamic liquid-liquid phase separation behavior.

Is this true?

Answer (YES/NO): YES